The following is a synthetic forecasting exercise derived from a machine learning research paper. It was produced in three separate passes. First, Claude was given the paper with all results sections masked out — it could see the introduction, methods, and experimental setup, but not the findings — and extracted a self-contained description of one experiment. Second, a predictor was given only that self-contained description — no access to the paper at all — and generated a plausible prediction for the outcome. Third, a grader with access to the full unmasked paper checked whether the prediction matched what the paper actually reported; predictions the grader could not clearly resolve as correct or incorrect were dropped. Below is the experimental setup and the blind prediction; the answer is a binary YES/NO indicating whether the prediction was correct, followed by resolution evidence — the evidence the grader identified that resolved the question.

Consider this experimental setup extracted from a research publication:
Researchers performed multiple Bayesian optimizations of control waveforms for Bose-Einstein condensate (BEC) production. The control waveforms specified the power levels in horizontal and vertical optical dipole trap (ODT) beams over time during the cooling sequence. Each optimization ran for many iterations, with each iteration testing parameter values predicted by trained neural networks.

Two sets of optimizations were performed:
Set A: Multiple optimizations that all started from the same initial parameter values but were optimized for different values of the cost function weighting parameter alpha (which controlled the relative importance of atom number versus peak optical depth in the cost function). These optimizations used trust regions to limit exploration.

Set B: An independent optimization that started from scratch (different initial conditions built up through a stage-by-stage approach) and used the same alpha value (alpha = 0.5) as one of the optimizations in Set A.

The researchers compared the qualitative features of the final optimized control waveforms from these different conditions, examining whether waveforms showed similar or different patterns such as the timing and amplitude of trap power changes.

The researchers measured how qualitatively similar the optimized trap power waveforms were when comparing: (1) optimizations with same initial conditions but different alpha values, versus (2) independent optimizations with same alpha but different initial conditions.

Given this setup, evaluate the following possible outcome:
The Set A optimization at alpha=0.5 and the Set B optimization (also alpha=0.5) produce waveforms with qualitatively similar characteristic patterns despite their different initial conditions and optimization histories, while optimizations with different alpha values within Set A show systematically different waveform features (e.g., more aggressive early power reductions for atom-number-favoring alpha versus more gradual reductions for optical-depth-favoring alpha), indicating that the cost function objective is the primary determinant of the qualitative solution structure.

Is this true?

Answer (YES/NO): NO